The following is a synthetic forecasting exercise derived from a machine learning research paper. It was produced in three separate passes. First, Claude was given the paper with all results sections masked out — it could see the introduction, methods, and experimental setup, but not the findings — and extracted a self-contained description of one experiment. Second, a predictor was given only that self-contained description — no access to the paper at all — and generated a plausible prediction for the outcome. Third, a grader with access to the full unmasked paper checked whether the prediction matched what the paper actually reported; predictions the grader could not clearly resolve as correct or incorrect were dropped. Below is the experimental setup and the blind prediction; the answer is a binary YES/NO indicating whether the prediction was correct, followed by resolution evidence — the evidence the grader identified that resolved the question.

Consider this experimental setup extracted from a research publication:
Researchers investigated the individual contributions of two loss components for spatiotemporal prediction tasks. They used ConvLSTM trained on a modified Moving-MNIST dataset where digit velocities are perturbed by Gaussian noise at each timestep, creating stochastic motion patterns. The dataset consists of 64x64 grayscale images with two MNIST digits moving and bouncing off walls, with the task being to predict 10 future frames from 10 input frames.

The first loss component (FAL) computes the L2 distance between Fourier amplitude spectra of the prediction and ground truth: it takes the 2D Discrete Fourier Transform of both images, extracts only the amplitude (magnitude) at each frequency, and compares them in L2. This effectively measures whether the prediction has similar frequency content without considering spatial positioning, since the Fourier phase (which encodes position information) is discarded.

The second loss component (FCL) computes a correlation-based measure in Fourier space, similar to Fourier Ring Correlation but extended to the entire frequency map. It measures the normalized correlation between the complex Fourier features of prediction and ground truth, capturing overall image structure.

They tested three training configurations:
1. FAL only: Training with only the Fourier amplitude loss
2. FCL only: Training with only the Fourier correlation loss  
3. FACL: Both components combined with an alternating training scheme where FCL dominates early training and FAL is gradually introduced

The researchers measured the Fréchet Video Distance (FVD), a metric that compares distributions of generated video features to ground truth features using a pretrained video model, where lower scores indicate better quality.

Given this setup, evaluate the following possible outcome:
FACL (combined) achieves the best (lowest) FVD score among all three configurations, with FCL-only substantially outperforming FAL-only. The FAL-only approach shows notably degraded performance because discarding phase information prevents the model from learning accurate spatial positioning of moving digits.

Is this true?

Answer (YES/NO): YES